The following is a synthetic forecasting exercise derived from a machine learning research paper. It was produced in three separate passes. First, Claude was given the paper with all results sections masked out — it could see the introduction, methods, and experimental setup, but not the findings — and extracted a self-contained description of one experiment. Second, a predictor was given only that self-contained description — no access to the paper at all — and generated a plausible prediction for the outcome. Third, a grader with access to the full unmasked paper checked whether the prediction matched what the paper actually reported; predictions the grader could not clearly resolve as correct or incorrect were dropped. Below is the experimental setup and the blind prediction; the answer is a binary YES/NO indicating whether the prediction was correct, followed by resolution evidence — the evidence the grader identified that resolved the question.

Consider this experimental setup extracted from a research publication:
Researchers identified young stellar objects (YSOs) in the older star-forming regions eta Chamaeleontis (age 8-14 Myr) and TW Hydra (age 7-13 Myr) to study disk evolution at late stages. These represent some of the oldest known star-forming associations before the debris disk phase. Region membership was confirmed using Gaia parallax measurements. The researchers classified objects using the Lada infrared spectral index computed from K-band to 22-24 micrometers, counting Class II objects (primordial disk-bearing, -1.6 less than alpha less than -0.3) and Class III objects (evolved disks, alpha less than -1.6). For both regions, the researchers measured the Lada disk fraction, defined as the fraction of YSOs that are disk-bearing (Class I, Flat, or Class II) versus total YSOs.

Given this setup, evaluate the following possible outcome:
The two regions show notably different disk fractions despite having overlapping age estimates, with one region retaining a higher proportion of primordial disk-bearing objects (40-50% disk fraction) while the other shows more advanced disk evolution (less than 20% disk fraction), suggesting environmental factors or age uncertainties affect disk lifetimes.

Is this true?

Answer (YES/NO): NO